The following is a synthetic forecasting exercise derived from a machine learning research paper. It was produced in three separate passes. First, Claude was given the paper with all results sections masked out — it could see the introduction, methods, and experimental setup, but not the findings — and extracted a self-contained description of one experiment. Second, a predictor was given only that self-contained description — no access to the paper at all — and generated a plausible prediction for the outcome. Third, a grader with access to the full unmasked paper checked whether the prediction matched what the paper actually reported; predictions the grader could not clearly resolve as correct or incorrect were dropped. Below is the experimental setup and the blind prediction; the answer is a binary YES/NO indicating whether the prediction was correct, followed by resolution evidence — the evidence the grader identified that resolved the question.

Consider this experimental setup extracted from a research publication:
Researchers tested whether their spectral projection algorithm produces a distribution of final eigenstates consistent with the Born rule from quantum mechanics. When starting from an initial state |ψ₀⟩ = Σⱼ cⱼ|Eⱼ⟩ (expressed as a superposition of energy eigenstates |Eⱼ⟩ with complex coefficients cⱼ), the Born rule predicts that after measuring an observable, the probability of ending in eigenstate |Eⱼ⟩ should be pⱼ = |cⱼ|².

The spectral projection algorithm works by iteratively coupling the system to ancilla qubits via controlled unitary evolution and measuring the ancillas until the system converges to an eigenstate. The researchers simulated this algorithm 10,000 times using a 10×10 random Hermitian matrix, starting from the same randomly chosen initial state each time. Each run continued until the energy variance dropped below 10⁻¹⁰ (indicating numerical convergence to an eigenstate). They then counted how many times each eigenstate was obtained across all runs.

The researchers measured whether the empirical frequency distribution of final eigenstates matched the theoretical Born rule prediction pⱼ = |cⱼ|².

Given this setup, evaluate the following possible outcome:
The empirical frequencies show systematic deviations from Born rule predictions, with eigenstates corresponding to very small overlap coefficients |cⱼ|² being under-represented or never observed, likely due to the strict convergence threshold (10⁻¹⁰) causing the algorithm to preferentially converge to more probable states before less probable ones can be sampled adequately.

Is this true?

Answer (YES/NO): NO